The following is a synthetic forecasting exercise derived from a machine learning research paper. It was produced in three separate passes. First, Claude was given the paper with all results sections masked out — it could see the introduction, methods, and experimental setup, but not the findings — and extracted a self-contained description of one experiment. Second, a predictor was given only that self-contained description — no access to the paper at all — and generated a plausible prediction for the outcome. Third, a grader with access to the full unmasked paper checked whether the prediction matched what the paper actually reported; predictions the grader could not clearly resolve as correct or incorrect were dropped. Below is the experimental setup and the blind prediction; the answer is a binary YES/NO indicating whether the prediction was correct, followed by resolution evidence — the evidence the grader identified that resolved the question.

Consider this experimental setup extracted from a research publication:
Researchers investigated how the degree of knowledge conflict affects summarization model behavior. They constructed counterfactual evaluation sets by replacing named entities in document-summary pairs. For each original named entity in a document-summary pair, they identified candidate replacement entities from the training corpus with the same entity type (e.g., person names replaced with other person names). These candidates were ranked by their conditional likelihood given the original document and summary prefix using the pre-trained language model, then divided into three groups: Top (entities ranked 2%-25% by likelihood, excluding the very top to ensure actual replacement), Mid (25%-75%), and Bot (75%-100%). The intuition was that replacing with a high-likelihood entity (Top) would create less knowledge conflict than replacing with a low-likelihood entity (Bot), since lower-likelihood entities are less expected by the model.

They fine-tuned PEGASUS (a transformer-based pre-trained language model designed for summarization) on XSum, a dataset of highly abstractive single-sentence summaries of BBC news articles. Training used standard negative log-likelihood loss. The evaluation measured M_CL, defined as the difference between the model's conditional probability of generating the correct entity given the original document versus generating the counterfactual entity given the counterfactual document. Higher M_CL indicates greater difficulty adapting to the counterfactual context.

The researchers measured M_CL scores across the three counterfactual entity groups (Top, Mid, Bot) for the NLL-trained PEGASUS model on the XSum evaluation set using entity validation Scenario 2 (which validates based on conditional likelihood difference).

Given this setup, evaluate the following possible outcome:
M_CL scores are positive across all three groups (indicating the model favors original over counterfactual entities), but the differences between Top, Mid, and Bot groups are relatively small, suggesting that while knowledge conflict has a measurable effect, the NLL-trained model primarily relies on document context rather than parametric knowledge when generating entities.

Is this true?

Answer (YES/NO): NO